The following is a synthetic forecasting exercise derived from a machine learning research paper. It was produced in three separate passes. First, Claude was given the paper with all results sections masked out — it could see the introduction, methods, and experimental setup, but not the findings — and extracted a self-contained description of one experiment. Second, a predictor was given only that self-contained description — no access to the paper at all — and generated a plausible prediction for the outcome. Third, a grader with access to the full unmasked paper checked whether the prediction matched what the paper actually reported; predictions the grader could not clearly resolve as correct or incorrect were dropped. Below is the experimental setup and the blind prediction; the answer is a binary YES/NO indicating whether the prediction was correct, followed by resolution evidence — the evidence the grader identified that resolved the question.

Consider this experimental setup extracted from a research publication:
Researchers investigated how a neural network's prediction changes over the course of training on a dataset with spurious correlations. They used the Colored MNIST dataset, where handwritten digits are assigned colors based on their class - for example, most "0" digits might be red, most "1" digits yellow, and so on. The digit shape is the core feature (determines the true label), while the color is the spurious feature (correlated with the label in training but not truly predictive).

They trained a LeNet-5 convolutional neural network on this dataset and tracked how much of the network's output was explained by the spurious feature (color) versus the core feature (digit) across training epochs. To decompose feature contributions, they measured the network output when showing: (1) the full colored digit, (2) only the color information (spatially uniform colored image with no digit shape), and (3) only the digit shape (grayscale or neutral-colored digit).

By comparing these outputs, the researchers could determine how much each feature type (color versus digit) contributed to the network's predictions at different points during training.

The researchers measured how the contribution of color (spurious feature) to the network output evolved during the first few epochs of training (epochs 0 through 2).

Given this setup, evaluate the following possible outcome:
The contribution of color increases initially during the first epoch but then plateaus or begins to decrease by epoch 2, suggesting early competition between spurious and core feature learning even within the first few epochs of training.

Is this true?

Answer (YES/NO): NO